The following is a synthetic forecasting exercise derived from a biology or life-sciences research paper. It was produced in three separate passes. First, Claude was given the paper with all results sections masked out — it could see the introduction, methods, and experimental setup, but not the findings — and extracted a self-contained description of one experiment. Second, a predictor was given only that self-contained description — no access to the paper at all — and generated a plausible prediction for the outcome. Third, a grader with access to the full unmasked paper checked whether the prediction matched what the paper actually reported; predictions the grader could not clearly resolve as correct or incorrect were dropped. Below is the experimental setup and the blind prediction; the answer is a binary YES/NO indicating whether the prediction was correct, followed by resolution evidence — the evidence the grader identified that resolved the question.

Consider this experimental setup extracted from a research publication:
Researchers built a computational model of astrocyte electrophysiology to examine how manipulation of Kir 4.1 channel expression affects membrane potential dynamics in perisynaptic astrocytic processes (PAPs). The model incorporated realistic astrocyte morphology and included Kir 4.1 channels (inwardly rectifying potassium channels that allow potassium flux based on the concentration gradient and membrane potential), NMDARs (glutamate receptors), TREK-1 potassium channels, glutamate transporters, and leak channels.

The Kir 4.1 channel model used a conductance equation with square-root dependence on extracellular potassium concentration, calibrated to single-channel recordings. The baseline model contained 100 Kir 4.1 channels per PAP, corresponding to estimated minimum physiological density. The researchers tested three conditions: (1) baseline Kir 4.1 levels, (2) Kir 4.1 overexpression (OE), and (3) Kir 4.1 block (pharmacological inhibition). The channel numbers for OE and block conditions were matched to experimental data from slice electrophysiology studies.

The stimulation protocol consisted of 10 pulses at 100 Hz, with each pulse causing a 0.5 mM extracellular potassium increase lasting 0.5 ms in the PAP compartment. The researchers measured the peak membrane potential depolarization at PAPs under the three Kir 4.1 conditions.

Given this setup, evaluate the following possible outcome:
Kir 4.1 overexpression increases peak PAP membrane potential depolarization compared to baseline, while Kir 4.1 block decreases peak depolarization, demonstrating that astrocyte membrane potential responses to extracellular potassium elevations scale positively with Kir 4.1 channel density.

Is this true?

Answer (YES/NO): NO